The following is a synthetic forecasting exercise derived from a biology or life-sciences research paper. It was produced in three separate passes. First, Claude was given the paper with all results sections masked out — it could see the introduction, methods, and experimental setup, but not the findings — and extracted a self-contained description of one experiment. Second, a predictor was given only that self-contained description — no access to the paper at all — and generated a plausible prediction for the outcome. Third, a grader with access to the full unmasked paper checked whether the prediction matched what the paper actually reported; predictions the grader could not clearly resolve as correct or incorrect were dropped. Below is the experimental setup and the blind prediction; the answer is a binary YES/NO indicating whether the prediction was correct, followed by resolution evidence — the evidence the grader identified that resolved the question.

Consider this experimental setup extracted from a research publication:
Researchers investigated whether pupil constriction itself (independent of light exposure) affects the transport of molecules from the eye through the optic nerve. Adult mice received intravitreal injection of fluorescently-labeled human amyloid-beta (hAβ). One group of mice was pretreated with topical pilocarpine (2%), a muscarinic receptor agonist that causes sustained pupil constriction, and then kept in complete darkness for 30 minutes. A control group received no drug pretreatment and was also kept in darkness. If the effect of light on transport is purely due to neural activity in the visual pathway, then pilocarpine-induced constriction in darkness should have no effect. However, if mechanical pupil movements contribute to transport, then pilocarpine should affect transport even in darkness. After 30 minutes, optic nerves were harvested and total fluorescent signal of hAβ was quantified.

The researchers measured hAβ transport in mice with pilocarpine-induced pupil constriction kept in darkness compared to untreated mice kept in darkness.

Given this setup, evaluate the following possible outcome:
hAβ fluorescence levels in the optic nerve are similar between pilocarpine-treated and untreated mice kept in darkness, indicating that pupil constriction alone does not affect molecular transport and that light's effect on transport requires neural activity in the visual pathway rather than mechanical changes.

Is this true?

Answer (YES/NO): NO